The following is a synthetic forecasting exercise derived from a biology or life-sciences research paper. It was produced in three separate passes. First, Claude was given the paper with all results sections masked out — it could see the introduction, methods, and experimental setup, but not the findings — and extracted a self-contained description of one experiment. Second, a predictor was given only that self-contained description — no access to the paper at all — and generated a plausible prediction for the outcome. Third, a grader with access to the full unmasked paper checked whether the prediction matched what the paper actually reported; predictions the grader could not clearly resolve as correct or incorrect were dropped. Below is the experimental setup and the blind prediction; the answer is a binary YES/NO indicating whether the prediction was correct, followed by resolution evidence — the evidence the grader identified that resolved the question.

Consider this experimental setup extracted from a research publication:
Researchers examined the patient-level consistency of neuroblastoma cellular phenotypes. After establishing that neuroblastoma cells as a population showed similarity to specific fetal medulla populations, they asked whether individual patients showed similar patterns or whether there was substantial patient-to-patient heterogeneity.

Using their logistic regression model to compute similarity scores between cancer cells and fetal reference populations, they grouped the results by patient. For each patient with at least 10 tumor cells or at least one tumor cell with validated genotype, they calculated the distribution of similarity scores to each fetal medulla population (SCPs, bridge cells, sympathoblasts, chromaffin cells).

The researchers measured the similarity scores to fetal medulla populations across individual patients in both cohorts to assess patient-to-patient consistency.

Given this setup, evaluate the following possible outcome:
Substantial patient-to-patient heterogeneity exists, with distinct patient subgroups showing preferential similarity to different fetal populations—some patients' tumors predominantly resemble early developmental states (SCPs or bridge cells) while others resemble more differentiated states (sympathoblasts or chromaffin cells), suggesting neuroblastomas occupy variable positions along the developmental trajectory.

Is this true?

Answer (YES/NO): NO